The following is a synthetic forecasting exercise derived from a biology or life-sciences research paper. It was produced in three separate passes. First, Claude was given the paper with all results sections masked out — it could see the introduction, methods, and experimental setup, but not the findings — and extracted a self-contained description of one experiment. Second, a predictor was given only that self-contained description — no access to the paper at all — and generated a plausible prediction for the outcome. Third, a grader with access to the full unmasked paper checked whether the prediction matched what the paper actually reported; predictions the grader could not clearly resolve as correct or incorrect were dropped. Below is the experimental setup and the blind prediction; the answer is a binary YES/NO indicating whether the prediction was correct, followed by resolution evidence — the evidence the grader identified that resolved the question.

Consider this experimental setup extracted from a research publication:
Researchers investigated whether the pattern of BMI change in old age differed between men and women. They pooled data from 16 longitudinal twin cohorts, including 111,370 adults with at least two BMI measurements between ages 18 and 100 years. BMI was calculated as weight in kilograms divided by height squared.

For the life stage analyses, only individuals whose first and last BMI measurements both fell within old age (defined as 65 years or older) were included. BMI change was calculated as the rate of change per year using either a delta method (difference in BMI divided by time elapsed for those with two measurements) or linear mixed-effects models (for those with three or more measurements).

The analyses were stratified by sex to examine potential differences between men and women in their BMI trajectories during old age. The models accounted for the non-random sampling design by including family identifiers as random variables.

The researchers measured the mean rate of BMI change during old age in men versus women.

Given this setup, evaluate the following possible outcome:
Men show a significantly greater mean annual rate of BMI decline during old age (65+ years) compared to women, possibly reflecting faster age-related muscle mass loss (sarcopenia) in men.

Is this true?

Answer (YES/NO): NO